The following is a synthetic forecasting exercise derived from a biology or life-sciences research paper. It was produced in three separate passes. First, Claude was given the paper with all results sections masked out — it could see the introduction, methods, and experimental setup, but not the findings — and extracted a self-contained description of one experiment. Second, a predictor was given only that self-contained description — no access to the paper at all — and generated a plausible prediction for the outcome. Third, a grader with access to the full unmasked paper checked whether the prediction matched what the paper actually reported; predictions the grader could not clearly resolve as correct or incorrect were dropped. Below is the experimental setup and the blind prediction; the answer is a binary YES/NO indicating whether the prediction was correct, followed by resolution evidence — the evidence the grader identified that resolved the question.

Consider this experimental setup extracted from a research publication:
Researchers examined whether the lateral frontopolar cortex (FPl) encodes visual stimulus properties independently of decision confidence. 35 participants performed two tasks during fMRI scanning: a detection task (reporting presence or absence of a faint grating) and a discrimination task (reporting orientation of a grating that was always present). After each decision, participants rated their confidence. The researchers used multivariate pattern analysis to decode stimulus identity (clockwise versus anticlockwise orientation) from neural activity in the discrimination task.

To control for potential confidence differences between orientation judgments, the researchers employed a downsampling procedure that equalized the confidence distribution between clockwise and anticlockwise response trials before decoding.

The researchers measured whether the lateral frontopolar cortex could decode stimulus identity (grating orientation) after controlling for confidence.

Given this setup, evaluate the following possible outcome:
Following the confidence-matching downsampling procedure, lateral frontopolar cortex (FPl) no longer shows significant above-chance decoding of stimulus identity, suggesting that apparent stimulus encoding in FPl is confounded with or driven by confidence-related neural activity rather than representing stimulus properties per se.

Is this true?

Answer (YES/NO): NO